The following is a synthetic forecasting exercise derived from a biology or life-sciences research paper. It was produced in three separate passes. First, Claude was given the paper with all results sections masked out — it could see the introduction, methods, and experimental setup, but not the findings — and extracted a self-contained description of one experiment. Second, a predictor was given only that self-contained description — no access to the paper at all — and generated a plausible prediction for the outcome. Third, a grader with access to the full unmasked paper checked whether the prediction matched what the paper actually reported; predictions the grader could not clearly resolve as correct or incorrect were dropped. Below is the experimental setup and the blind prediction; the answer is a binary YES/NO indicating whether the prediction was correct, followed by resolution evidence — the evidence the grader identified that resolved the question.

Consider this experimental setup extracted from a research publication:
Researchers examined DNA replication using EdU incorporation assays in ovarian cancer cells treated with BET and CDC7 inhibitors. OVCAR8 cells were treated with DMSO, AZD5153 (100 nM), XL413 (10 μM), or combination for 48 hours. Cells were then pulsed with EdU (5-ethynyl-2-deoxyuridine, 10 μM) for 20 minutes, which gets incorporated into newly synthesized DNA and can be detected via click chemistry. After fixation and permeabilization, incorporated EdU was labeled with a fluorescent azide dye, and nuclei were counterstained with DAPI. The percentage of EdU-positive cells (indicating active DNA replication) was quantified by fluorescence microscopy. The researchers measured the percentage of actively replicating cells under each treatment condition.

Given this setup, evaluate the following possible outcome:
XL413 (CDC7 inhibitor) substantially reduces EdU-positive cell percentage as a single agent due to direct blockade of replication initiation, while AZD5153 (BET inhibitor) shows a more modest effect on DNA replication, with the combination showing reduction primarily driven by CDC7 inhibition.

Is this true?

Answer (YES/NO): YES